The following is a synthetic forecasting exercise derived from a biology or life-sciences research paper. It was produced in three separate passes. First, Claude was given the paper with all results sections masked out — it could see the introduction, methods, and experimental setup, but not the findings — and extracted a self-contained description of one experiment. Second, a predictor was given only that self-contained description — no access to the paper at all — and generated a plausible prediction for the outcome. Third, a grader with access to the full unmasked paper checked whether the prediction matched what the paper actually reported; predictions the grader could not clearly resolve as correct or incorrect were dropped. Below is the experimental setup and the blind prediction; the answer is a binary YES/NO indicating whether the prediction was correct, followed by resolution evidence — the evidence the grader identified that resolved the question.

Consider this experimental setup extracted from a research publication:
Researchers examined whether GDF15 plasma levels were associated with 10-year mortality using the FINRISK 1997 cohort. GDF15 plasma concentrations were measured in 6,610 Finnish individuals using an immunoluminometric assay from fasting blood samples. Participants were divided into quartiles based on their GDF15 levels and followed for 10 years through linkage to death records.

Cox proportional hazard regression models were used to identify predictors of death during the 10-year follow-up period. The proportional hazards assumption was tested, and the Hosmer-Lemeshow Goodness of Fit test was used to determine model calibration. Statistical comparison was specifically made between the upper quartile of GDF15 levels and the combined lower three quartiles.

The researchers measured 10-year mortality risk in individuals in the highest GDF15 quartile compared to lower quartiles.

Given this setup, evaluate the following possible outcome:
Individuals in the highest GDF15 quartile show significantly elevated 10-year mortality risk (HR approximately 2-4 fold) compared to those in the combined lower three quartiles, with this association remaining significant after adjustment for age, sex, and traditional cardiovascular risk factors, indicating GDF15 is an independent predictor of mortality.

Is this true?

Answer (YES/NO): NO